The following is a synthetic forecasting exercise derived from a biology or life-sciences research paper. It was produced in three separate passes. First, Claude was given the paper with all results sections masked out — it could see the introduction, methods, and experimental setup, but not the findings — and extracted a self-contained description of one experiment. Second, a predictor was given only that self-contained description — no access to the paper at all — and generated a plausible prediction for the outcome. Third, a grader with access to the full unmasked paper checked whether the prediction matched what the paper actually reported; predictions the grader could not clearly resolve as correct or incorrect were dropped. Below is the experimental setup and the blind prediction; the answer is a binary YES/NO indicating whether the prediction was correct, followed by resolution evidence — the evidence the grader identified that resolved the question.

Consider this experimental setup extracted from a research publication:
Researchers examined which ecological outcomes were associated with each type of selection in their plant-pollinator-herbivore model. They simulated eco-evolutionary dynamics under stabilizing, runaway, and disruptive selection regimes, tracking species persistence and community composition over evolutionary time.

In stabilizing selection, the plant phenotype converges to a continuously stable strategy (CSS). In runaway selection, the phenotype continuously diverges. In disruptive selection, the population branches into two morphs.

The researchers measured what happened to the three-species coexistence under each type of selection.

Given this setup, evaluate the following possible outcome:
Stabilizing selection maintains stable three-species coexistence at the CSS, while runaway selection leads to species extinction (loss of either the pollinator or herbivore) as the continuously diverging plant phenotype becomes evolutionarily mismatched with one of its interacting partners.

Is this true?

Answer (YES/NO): YES